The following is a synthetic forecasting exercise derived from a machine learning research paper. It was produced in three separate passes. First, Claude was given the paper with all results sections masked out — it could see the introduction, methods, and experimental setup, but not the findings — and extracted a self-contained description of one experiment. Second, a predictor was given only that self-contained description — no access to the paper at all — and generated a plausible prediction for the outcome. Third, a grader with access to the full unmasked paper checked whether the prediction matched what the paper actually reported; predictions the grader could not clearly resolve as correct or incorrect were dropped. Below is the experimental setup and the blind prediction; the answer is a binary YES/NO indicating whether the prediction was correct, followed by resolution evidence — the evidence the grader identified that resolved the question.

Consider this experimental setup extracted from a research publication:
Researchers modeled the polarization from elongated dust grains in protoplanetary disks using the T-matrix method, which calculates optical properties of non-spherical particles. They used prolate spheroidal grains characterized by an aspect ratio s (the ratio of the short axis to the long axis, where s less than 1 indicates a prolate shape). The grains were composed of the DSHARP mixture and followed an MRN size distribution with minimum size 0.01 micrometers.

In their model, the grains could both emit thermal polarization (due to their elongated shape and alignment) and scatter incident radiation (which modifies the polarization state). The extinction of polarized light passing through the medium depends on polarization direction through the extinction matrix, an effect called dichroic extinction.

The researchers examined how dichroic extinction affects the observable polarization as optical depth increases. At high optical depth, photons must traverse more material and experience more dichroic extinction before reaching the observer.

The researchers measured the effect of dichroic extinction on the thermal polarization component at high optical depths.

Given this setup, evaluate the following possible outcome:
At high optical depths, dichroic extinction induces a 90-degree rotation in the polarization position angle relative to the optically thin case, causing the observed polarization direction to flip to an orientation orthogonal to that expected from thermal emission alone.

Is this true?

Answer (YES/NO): YES